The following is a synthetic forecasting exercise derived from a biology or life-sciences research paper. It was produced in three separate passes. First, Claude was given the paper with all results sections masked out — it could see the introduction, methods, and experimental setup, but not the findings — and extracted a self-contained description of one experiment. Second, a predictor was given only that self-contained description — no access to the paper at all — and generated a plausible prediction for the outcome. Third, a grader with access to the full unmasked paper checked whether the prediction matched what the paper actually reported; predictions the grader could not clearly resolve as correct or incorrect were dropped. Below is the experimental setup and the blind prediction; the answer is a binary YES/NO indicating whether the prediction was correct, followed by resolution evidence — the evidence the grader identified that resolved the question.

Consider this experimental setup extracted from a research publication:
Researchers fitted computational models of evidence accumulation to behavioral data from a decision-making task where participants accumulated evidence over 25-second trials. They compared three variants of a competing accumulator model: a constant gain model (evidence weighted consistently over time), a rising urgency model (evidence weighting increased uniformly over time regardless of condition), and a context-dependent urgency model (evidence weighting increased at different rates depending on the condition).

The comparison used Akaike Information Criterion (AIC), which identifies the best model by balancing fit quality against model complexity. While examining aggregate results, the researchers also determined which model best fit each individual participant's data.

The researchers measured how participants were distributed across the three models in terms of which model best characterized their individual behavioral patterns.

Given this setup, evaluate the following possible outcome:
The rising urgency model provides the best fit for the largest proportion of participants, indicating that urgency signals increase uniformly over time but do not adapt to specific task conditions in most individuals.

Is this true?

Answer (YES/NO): NO